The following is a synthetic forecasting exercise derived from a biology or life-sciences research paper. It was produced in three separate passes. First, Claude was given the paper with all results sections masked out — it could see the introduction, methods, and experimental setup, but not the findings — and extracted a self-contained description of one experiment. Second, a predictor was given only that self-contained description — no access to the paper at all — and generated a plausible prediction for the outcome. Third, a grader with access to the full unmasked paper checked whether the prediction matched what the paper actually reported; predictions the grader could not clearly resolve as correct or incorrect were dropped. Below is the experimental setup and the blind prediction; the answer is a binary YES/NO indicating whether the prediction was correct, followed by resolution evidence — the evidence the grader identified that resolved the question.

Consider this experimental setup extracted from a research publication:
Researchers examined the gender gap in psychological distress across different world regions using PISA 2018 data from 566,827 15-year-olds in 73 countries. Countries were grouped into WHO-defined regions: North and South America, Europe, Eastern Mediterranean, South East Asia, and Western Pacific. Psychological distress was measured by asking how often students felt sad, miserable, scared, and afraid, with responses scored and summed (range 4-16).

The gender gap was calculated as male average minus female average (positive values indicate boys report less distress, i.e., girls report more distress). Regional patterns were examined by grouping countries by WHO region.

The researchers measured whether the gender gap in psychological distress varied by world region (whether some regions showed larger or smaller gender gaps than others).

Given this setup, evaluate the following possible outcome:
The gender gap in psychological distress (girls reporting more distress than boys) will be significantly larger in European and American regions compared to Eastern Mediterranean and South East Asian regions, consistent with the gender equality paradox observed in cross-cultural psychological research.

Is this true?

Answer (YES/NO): NO